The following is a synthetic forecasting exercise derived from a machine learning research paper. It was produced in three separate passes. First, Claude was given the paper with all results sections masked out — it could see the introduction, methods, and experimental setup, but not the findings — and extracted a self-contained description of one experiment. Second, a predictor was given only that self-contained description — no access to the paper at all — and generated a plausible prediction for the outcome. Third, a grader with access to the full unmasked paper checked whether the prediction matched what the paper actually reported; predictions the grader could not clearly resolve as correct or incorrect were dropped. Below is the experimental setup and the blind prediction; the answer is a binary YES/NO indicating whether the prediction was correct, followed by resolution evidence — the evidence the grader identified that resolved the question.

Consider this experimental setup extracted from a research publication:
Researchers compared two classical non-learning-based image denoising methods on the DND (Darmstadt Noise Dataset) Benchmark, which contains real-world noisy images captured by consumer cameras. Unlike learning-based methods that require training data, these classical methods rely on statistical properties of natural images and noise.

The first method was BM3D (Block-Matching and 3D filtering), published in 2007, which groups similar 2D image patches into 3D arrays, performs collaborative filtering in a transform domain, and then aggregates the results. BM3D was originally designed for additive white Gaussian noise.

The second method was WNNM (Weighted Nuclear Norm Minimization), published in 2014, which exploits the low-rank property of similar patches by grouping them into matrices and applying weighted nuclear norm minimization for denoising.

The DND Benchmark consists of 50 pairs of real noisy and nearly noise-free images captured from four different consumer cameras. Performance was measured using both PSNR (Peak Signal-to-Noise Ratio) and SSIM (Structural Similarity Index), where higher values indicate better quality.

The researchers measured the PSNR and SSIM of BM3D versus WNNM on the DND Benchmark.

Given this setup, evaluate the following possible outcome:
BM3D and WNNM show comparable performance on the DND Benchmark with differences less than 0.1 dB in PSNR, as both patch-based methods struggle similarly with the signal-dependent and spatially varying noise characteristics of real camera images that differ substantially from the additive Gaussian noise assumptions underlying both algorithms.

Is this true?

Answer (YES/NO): NO